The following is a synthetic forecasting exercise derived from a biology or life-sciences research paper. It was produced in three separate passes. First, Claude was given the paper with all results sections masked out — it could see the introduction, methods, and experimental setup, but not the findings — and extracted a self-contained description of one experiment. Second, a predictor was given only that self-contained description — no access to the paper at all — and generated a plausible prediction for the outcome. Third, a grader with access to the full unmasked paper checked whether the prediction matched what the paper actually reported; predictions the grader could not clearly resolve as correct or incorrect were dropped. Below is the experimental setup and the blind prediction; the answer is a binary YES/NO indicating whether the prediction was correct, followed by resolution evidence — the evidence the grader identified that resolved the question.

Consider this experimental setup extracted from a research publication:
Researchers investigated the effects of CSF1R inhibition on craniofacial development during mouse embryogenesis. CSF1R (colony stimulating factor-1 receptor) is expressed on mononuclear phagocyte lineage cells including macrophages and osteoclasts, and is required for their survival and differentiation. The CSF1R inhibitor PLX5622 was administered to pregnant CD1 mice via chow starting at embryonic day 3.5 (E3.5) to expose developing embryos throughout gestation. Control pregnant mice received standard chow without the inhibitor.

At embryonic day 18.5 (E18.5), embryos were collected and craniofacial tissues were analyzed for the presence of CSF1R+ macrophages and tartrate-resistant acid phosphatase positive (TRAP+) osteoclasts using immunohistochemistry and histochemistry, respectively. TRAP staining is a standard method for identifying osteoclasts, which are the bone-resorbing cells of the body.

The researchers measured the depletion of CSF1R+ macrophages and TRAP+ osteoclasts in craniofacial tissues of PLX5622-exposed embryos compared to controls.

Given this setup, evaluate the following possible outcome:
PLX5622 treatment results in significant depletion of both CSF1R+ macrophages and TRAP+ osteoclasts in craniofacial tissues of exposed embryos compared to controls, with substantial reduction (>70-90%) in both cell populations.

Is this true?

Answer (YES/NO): NO